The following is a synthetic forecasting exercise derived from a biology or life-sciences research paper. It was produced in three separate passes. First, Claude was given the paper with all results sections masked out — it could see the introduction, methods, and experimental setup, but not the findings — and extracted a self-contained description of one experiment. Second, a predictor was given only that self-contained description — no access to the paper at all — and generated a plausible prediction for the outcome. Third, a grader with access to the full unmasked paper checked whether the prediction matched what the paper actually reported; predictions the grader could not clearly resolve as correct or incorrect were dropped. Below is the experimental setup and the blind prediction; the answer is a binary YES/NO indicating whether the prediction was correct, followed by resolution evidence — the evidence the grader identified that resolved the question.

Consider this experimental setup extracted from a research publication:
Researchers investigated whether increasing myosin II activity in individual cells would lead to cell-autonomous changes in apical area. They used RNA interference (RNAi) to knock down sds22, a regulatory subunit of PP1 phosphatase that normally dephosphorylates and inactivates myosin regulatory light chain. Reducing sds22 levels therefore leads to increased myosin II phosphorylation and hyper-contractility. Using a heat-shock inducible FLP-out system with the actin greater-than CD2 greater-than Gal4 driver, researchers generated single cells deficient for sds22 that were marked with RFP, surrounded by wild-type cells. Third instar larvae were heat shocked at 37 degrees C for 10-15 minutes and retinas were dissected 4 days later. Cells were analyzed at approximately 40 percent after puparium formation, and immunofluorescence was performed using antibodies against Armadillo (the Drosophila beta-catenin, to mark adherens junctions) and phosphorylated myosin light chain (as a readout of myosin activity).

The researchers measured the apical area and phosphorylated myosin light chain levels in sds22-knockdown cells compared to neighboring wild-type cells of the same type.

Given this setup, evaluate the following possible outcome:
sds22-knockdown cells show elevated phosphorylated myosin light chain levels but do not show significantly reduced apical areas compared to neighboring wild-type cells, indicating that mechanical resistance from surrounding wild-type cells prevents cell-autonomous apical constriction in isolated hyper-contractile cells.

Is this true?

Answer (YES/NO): NO